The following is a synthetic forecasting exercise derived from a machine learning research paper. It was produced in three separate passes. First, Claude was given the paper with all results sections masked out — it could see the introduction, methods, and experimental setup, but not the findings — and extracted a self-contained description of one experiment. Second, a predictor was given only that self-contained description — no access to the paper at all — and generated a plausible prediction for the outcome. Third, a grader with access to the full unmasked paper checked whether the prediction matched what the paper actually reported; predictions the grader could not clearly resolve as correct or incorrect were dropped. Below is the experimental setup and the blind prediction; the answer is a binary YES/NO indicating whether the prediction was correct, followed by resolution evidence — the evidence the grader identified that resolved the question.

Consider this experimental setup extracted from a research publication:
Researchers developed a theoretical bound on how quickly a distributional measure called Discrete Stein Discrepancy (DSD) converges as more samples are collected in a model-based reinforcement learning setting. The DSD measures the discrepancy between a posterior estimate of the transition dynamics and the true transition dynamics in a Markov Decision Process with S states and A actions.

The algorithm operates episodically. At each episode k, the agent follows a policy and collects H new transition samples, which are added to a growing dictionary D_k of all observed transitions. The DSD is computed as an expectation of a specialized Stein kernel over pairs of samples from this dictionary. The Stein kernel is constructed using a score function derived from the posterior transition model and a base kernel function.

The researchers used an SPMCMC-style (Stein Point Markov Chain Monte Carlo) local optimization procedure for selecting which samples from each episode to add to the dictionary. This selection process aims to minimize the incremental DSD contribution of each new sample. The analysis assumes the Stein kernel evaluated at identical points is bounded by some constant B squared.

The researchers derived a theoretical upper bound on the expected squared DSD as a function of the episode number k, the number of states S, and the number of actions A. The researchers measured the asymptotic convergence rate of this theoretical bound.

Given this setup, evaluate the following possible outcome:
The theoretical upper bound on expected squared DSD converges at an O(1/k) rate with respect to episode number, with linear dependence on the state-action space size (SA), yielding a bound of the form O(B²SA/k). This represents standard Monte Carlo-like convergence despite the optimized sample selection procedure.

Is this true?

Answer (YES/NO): NO